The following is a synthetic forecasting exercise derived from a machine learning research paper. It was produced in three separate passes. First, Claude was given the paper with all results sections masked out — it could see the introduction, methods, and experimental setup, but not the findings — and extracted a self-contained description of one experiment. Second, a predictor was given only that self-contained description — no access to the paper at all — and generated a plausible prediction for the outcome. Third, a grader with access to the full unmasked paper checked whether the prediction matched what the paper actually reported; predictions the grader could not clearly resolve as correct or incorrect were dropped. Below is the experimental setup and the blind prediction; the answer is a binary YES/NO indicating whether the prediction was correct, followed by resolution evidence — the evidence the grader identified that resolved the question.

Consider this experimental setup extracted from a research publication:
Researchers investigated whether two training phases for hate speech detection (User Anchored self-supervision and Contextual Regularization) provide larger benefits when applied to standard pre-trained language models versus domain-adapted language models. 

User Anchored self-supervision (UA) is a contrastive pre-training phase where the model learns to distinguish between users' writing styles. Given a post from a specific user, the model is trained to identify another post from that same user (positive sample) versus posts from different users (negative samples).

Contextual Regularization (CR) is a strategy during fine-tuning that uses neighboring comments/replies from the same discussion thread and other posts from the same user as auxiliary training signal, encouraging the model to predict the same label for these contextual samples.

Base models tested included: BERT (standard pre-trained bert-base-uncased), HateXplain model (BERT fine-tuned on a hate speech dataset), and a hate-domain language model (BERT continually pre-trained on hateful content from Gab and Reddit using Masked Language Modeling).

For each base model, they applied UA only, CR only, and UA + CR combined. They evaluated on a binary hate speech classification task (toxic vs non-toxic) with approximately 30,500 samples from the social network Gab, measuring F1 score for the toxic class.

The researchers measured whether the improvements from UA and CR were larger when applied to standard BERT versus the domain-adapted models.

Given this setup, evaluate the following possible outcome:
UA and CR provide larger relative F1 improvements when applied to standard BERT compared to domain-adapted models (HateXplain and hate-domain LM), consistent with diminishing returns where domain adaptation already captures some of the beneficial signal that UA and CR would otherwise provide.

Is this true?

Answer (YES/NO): NO